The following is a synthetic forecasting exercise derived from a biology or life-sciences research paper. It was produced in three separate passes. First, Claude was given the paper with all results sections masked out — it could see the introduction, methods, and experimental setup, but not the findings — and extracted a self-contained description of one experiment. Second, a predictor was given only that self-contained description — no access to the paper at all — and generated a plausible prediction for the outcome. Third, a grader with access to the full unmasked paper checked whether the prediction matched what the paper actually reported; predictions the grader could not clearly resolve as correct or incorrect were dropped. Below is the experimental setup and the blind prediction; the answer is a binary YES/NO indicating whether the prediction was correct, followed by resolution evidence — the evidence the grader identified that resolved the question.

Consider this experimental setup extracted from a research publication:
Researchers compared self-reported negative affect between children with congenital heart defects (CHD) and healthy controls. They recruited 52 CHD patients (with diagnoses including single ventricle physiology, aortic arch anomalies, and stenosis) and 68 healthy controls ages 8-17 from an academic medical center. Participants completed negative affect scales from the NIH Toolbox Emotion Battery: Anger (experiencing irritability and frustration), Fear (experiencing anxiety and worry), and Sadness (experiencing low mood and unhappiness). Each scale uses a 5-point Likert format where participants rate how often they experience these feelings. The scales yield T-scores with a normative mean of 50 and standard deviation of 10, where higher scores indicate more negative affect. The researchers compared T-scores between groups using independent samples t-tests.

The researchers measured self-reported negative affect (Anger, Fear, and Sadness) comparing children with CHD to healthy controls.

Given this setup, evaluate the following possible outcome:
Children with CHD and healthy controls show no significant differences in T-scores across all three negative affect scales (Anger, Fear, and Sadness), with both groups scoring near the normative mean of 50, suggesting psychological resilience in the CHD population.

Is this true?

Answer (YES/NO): YES